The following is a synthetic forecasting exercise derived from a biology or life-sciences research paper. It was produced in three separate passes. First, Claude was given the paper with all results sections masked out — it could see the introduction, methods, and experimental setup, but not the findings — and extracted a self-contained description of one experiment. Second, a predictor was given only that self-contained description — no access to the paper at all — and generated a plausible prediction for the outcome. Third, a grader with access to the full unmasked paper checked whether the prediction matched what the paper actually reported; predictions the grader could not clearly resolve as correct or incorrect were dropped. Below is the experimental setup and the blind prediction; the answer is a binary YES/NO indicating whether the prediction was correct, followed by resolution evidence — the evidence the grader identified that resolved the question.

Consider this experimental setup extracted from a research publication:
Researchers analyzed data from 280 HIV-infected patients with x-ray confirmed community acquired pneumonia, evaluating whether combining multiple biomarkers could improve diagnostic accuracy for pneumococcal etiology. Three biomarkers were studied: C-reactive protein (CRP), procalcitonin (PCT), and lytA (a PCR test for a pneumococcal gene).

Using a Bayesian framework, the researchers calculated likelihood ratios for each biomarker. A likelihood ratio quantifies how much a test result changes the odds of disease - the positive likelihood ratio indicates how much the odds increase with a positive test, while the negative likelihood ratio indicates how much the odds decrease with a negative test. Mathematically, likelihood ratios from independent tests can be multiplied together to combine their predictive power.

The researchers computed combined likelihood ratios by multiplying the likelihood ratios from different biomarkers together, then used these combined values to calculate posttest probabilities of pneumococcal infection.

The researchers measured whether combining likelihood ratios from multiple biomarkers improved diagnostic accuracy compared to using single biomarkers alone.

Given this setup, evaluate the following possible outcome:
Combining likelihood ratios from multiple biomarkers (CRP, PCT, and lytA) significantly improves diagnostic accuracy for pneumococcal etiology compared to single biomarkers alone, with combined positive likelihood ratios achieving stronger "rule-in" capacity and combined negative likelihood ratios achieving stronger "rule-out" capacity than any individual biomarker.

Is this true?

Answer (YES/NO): NO